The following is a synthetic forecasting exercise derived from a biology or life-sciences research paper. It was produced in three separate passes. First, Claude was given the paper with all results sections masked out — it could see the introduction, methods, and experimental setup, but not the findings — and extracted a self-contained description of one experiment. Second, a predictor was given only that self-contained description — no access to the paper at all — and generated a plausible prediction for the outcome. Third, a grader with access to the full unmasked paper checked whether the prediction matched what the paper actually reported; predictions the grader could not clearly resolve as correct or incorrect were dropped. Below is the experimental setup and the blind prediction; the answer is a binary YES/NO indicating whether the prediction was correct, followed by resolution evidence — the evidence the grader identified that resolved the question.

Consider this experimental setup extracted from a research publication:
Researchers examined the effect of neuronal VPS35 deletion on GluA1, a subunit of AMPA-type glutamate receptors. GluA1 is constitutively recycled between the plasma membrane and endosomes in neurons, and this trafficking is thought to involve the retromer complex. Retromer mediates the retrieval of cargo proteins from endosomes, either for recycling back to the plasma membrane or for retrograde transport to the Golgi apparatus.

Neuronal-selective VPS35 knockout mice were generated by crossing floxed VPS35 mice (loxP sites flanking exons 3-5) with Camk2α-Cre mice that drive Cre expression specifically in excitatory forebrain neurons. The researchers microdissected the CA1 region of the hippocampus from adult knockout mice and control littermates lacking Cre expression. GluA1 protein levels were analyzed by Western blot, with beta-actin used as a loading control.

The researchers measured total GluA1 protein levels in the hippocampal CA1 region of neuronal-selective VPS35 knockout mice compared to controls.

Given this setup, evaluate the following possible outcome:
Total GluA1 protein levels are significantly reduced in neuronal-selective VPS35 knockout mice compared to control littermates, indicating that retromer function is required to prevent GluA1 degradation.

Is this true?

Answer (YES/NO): YES